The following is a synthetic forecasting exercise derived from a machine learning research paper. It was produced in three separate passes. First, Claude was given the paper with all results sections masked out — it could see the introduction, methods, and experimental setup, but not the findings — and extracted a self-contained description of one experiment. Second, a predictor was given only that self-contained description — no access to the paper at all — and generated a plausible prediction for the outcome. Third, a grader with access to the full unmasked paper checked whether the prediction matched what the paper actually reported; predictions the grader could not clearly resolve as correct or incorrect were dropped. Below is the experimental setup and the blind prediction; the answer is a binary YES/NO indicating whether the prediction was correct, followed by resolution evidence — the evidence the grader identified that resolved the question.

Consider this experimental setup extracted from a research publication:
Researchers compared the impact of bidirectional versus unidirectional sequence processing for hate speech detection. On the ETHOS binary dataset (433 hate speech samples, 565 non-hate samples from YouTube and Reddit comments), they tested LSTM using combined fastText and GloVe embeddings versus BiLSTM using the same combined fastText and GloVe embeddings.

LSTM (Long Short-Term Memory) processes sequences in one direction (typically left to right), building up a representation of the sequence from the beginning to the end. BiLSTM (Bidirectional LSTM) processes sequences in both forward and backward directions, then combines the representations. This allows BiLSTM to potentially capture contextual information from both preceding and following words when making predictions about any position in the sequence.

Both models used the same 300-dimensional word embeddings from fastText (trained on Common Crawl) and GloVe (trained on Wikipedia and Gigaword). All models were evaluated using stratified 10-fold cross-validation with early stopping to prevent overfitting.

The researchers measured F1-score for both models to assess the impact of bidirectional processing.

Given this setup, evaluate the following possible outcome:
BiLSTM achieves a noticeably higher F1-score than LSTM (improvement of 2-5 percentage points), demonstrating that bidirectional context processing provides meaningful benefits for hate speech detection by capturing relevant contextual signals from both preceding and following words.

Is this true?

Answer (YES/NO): YES